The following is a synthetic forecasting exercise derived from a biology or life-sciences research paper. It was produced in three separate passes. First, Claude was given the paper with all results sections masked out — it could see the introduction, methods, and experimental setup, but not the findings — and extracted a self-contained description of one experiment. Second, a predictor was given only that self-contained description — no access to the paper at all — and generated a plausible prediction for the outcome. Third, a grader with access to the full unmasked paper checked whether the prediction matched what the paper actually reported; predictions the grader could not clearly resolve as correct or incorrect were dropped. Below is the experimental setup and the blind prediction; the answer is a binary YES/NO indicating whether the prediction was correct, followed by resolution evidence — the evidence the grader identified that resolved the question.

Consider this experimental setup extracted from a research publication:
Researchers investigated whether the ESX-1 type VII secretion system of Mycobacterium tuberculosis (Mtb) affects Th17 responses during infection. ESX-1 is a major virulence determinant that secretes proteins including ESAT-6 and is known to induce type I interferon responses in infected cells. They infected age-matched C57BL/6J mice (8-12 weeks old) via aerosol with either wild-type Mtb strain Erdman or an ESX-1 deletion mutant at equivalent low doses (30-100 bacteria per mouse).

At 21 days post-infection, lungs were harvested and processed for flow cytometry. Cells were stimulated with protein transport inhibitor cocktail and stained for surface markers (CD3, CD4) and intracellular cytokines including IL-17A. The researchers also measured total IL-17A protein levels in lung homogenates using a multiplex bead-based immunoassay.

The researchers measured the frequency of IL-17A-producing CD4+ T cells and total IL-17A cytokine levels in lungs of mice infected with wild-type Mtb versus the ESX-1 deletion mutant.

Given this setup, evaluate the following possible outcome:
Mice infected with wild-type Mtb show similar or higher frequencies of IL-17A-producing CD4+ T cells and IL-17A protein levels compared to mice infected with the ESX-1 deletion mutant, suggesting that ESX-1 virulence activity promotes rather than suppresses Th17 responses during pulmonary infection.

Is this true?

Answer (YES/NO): NO